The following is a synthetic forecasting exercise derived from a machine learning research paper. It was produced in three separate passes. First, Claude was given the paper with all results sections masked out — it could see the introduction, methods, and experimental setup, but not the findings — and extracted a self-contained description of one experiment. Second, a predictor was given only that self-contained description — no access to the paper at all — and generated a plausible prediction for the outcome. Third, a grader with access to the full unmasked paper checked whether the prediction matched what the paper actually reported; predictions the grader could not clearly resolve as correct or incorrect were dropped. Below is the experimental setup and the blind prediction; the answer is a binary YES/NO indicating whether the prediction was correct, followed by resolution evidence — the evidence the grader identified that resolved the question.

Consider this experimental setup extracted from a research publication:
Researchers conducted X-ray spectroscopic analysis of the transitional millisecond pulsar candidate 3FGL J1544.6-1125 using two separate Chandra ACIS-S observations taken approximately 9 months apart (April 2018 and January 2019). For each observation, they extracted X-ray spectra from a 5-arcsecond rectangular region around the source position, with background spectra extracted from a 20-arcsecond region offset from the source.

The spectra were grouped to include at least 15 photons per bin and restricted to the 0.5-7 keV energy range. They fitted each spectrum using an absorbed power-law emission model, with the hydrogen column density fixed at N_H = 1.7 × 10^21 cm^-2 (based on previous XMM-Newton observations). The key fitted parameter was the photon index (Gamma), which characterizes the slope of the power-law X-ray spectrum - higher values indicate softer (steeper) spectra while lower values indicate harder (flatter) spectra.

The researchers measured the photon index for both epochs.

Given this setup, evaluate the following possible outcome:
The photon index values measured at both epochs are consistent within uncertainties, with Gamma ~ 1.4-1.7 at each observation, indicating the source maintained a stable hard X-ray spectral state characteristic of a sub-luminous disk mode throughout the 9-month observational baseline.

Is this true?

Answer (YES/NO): YES